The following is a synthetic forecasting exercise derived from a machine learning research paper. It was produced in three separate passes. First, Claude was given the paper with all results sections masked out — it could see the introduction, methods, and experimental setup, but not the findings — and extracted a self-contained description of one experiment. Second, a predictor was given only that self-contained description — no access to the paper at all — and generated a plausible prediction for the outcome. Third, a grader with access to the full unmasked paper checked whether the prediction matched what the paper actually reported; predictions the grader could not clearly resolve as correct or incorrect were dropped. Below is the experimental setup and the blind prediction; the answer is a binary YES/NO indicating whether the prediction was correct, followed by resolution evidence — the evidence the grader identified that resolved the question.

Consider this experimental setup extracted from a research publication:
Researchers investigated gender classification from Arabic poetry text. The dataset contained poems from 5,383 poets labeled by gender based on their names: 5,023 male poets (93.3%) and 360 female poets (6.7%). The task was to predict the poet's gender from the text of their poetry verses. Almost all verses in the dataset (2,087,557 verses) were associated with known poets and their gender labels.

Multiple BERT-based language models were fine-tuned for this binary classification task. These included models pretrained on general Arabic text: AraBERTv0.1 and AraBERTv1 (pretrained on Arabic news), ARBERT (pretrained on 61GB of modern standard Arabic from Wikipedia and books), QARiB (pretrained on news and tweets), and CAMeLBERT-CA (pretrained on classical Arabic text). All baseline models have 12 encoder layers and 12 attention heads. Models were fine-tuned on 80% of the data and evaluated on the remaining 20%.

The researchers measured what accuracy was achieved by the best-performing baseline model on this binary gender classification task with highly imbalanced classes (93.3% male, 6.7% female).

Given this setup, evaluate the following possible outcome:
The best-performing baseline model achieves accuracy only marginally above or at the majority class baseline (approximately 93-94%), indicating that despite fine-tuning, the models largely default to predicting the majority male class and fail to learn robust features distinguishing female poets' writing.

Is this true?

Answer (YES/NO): NO